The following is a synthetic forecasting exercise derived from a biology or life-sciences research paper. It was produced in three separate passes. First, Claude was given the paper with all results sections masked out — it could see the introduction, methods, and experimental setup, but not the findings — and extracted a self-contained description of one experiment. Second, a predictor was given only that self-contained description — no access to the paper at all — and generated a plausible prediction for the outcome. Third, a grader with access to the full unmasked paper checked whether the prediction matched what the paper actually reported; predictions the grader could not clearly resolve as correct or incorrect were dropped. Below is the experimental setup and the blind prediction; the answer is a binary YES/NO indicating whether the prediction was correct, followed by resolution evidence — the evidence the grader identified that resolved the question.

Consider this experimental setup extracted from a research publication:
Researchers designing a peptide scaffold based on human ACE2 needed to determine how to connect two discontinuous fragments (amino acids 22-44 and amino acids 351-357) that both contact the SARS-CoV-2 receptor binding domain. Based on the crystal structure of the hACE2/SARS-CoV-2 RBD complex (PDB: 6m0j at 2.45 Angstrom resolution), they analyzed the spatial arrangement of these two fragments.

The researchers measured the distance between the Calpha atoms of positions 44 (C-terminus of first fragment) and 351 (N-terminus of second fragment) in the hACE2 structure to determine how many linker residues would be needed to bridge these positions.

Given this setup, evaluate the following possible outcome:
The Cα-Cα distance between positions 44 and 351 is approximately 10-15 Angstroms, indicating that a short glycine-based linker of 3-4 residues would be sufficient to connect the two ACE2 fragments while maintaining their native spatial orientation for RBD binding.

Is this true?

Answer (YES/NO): NO